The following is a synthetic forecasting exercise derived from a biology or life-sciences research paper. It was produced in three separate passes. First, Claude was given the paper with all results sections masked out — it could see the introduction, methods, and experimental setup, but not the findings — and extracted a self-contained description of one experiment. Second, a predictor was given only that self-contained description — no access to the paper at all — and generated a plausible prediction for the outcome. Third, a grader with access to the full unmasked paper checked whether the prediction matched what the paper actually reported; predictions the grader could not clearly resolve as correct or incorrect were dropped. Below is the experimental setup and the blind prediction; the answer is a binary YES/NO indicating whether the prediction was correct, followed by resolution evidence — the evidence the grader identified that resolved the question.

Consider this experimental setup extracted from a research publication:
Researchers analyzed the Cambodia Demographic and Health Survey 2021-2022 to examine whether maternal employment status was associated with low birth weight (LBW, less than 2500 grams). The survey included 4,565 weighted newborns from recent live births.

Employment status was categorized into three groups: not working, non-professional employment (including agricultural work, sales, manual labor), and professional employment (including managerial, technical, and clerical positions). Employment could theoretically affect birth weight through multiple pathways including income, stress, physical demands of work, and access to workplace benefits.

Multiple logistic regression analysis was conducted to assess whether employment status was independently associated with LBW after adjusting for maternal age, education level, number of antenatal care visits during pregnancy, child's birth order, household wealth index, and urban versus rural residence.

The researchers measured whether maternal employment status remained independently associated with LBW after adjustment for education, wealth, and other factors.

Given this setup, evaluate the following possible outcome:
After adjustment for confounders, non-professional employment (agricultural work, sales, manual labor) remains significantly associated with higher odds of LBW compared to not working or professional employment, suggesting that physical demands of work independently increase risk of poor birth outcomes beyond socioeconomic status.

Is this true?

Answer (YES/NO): NO